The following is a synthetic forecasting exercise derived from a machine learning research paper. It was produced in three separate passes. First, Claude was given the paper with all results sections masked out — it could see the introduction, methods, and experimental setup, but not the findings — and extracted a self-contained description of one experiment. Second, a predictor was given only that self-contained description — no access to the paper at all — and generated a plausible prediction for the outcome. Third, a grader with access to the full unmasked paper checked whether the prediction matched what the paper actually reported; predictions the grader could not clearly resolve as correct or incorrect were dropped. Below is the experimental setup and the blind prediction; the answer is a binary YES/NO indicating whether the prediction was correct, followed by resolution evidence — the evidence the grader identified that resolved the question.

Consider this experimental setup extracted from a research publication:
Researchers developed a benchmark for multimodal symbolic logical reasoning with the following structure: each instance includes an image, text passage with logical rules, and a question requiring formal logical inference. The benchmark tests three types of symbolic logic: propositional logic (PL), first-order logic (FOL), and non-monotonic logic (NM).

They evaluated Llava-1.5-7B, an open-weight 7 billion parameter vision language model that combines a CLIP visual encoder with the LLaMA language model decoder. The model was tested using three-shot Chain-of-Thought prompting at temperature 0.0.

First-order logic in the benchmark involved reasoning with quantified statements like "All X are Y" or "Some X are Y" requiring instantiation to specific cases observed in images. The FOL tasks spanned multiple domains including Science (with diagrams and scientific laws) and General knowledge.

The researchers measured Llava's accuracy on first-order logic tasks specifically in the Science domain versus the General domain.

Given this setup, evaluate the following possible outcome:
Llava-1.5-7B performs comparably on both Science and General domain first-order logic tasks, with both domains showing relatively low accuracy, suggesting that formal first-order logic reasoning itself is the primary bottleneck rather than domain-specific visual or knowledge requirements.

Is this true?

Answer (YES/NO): NO